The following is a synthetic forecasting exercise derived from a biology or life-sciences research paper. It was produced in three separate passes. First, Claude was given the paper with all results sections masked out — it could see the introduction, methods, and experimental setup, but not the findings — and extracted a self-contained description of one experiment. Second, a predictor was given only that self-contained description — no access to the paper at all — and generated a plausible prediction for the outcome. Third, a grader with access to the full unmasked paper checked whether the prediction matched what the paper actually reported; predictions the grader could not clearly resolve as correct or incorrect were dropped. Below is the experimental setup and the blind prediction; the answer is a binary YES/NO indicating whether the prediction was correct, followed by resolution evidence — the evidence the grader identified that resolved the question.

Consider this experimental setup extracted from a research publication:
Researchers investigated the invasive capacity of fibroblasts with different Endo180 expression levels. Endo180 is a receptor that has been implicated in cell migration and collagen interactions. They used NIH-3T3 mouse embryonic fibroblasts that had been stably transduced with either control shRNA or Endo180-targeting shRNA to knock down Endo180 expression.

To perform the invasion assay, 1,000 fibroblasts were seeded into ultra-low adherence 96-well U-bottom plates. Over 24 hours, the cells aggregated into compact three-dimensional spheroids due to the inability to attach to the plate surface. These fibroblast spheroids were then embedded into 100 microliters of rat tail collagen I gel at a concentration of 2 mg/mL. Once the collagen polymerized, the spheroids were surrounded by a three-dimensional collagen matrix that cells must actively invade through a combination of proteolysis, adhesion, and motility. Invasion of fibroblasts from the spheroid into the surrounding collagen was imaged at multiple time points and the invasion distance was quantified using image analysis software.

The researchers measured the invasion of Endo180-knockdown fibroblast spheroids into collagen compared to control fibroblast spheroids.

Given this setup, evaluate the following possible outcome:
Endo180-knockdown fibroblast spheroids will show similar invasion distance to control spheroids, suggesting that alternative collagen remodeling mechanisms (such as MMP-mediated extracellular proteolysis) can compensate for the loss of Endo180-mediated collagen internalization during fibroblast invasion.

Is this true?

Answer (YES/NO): NO